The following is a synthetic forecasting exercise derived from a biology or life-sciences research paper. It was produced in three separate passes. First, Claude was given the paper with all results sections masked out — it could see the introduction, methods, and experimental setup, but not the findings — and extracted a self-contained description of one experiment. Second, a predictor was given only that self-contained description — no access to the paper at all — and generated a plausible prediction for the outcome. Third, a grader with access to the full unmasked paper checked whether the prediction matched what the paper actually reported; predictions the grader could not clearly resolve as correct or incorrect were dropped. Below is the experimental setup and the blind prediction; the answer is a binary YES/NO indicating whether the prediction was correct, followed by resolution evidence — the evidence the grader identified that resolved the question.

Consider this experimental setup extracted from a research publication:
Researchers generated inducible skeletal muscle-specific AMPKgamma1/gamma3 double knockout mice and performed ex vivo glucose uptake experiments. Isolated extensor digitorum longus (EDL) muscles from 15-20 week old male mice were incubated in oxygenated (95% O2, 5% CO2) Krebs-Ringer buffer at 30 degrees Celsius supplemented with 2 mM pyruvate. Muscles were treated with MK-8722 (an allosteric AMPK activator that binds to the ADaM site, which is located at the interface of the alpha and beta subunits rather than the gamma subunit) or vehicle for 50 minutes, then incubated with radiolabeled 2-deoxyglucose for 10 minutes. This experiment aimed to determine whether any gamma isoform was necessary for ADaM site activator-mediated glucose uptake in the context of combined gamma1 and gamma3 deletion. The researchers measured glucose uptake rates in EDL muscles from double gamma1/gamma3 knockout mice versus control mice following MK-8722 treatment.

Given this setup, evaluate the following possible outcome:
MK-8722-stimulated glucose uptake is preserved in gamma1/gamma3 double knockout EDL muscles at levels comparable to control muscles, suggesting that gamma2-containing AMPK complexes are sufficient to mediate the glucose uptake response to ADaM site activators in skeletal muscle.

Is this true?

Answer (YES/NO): NO